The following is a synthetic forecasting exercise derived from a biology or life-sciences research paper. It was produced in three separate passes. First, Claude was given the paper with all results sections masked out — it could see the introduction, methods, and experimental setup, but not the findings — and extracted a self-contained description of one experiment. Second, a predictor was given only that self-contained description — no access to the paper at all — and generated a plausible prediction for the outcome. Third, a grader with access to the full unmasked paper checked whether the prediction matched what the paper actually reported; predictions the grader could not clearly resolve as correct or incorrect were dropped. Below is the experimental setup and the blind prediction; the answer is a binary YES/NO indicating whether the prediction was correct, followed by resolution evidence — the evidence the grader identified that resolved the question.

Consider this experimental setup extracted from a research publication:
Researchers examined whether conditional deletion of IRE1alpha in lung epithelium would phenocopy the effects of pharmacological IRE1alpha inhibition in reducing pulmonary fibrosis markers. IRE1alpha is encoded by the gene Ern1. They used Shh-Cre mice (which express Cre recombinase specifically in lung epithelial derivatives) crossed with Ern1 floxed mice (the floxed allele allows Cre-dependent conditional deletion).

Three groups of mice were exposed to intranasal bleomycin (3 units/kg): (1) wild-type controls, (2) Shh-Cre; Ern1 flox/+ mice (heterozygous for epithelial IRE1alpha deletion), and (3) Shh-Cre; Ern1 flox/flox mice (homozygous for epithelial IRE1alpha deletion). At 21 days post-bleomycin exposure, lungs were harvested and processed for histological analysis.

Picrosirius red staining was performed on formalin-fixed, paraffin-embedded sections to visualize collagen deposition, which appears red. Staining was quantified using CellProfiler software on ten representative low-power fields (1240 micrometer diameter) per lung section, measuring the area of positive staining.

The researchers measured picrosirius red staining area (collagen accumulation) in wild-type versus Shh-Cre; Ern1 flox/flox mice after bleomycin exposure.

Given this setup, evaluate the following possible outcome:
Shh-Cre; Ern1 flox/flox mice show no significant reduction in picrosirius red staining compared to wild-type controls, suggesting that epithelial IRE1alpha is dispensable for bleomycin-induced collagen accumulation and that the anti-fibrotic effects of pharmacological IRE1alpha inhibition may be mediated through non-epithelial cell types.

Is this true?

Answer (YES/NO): NO